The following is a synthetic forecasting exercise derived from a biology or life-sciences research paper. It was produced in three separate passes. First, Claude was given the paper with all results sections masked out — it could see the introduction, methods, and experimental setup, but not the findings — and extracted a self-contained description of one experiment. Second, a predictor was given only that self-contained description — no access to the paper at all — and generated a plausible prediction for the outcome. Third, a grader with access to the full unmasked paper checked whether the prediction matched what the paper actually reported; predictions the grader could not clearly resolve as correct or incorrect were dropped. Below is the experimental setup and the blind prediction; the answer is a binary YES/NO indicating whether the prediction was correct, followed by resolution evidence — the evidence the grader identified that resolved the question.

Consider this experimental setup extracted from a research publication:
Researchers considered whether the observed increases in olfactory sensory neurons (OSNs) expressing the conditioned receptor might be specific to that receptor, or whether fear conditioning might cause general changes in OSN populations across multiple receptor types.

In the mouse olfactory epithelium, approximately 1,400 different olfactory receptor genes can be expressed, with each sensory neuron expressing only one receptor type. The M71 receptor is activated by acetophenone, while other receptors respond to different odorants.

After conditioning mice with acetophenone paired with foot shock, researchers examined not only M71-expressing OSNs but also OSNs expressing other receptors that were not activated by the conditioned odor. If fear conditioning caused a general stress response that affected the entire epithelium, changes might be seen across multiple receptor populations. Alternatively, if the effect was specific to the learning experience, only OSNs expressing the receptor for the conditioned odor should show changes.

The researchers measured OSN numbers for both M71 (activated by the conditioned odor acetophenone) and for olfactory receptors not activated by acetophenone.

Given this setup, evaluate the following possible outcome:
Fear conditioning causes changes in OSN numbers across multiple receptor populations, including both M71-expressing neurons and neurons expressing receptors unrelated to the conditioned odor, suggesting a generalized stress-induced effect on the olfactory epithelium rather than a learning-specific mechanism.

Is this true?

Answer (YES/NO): NO